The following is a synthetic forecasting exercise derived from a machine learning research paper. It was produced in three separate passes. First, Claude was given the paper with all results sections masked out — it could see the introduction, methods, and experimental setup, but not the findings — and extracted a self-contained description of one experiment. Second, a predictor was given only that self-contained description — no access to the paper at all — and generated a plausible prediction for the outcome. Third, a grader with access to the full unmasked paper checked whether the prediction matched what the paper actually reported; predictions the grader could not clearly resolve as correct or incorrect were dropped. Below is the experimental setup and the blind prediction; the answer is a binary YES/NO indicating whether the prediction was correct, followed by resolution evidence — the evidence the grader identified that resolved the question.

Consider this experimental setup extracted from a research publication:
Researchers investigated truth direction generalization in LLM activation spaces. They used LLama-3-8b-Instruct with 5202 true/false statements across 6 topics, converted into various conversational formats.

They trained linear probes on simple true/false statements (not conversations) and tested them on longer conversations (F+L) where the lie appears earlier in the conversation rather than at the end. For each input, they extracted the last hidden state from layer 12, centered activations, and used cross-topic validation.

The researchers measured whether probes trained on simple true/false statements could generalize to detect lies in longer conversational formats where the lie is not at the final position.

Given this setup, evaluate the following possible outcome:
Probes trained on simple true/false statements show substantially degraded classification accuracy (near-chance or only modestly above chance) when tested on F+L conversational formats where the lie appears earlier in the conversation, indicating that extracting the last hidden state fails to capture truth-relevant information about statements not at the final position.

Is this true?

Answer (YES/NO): YES